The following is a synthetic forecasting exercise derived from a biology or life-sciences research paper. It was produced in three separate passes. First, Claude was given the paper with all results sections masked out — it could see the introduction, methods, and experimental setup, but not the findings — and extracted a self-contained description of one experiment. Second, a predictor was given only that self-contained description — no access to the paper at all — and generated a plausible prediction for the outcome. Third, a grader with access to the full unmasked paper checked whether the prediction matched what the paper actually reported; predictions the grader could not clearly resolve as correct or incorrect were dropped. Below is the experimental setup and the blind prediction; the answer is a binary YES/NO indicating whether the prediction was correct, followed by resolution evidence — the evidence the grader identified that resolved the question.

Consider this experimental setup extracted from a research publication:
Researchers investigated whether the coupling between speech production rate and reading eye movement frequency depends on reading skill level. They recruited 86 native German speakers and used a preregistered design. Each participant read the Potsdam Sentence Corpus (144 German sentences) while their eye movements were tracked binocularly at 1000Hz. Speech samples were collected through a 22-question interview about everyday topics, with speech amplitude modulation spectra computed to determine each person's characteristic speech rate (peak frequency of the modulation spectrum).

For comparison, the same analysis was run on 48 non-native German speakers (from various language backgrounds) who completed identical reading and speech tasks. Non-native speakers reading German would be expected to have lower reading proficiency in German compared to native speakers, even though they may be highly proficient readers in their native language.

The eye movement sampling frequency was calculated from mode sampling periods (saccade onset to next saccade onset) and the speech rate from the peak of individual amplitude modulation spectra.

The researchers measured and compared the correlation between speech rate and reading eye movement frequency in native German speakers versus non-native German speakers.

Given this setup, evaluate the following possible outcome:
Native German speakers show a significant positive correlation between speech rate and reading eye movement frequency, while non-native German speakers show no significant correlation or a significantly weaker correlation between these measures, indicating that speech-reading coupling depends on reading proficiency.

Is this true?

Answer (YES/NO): NO